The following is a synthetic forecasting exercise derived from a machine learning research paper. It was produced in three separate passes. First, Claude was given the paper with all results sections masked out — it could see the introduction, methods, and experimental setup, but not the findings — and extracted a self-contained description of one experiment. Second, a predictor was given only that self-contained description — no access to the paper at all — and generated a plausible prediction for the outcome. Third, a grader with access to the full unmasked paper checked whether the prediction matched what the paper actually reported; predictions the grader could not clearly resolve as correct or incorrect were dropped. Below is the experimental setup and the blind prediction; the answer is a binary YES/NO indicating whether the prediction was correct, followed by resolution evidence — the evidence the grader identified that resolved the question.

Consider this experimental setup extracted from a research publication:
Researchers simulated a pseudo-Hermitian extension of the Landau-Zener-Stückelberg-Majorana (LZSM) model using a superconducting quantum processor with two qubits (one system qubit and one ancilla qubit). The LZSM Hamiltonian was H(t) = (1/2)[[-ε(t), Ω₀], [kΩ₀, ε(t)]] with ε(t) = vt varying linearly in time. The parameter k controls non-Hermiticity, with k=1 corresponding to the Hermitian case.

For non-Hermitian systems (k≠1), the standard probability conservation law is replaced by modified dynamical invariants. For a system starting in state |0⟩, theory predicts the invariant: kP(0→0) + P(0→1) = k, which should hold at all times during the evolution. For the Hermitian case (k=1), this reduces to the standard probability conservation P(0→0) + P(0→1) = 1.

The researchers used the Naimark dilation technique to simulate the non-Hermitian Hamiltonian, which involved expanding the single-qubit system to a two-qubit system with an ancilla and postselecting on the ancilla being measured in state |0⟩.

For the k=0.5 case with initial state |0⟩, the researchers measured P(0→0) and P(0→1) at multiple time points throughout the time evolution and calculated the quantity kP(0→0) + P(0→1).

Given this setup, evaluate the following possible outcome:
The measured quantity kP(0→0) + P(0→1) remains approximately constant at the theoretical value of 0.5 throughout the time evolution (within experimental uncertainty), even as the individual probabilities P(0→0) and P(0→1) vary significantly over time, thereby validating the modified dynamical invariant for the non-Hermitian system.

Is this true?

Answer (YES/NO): YES